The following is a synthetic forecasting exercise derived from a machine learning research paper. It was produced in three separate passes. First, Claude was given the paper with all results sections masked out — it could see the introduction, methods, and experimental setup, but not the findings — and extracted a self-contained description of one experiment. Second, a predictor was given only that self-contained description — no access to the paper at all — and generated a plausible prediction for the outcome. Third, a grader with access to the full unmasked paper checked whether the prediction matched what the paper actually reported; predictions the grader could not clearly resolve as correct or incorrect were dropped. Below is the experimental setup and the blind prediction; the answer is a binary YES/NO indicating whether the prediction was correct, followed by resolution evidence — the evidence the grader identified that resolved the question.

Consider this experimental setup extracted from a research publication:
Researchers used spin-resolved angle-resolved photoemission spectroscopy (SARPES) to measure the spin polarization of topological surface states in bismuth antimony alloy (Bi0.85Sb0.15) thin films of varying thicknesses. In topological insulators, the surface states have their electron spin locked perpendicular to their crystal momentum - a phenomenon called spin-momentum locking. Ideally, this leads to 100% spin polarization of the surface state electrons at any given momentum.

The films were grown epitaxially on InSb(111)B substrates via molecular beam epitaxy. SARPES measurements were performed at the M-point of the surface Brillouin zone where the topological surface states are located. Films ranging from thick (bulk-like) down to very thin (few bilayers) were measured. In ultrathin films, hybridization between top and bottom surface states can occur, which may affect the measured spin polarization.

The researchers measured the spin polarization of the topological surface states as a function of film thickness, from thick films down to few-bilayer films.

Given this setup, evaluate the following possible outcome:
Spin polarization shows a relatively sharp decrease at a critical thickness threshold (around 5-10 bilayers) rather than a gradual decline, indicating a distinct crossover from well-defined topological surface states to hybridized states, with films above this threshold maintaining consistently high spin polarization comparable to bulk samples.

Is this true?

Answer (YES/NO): NO